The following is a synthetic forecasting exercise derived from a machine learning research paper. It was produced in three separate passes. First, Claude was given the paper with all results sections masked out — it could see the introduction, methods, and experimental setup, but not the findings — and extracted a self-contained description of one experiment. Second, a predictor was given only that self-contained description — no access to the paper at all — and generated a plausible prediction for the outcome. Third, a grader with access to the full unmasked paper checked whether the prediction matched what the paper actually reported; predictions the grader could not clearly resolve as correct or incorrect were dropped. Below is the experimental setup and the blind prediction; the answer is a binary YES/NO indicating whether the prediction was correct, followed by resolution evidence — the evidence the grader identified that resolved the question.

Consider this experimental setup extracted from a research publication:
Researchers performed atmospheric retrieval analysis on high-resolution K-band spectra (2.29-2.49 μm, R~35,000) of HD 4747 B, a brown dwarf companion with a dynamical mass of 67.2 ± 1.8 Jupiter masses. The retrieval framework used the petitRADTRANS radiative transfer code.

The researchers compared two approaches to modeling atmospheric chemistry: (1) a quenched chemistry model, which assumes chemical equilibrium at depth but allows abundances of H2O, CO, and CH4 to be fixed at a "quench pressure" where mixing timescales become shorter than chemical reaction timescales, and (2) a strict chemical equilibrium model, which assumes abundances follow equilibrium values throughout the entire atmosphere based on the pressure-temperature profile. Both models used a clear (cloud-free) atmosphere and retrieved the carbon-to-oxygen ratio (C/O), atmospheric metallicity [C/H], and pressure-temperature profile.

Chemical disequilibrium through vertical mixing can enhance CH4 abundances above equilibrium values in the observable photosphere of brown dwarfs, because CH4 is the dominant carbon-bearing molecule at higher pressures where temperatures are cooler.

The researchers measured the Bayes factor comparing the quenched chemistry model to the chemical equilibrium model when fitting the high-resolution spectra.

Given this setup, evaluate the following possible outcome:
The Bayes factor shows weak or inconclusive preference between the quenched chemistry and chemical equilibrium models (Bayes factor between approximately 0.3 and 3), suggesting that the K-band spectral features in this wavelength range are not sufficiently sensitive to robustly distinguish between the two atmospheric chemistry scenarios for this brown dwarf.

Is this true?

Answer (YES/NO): NO